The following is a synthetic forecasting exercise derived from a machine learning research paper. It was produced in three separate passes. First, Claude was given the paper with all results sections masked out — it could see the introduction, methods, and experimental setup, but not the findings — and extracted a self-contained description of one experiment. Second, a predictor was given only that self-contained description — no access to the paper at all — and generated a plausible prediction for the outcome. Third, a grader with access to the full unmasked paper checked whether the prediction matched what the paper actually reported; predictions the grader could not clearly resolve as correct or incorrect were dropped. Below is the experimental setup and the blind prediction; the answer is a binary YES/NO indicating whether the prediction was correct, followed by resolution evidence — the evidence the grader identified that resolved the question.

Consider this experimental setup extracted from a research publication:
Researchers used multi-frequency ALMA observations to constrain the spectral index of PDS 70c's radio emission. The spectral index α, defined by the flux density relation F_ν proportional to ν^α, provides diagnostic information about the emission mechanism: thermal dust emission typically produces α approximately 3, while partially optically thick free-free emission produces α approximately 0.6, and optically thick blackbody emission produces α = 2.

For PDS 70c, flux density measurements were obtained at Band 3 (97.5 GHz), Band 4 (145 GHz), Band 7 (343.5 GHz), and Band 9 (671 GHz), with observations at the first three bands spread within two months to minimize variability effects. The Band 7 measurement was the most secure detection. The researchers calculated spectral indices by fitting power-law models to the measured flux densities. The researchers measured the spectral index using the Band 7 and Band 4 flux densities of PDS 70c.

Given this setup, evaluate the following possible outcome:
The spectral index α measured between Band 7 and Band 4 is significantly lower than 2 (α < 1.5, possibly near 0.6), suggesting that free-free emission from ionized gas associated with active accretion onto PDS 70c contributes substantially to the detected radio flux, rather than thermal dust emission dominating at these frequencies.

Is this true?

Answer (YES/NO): NO